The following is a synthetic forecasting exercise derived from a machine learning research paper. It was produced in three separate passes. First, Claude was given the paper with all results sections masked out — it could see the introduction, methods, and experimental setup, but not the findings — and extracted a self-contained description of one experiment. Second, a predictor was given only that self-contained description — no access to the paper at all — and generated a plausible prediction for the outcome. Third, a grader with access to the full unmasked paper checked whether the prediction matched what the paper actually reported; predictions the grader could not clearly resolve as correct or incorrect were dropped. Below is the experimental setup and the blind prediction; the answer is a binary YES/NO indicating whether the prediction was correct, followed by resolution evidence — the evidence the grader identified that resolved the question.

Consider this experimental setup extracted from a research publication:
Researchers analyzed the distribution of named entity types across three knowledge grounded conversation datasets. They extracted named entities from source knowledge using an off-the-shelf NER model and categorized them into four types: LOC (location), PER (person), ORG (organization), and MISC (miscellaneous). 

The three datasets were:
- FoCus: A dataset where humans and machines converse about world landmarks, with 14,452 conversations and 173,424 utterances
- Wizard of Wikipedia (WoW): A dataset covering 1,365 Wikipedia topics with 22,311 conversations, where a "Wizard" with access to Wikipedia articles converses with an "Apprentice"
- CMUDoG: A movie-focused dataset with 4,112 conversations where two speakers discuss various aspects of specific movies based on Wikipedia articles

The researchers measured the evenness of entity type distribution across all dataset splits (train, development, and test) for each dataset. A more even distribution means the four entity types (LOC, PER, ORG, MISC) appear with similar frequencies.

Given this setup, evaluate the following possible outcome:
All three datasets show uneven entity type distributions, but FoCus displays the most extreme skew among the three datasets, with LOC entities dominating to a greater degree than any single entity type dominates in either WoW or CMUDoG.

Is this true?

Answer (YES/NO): NO